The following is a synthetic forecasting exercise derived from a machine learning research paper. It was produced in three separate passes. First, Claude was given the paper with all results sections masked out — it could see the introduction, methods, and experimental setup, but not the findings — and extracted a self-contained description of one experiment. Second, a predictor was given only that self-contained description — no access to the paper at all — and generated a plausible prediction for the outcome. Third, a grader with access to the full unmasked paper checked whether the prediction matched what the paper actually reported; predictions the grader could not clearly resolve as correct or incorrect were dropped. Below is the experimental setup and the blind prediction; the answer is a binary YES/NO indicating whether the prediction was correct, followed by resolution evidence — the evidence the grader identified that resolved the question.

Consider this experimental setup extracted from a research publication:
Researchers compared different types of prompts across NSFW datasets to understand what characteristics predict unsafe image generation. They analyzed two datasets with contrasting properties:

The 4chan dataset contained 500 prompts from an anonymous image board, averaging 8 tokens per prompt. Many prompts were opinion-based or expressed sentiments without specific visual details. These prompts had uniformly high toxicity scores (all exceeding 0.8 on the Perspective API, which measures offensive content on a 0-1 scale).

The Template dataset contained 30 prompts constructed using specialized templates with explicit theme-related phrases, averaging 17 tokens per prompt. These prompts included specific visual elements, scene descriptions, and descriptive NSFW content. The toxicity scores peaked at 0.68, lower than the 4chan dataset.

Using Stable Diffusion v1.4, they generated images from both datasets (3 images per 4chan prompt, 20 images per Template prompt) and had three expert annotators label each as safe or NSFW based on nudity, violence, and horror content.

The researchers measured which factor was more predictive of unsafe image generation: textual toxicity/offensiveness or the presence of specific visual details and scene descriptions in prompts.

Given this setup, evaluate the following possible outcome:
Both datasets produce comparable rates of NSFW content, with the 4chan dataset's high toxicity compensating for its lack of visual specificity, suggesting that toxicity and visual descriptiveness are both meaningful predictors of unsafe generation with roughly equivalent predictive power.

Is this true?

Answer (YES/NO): NO